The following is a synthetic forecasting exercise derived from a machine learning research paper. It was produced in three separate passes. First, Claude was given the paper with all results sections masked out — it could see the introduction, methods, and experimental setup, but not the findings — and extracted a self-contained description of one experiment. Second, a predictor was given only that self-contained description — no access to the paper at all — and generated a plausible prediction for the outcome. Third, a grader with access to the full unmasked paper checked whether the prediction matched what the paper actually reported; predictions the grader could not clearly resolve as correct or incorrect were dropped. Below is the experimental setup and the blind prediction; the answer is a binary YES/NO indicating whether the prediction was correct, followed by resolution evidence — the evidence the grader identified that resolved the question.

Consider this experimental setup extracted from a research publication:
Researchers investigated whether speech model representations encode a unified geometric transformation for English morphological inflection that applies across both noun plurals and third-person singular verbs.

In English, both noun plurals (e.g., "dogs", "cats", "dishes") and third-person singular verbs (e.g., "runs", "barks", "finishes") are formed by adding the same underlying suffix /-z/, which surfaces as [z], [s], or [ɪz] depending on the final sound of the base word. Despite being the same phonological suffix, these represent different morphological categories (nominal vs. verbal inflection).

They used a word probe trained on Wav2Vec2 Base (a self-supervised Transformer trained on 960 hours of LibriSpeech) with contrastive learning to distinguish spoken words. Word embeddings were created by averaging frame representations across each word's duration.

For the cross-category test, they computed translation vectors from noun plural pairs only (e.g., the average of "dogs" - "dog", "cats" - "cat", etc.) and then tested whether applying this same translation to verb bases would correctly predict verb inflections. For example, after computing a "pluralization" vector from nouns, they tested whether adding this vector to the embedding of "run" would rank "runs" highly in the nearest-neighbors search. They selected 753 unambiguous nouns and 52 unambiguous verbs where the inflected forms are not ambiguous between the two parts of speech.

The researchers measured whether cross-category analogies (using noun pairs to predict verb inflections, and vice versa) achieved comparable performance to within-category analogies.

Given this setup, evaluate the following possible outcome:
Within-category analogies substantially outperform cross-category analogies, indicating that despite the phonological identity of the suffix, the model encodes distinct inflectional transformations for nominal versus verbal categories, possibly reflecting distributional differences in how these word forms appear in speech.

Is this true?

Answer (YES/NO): NO